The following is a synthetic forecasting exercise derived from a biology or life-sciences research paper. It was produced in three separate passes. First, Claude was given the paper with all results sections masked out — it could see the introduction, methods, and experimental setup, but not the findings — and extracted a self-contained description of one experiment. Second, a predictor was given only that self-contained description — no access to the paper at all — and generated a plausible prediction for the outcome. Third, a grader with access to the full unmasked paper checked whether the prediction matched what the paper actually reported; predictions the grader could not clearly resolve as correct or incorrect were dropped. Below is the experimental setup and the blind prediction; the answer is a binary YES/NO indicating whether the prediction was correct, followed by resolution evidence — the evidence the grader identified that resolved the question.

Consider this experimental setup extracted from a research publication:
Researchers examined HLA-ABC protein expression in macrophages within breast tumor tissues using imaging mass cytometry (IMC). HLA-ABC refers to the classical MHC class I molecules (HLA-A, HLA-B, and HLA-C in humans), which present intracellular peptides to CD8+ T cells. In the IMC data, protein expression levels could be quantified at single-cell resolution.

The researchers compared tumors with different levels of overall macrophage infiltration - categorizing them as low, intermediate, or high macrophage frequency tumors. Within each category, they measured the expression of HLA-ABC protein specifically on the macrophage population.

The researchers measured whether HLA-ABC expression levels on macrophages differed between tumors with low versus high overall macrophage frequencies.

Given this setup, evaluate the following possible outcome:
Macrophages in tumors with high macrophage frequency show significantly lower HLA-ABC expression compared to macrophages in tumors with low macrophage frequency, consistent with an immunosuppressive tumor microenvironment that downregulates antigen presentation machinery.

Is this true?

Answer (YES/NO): NO